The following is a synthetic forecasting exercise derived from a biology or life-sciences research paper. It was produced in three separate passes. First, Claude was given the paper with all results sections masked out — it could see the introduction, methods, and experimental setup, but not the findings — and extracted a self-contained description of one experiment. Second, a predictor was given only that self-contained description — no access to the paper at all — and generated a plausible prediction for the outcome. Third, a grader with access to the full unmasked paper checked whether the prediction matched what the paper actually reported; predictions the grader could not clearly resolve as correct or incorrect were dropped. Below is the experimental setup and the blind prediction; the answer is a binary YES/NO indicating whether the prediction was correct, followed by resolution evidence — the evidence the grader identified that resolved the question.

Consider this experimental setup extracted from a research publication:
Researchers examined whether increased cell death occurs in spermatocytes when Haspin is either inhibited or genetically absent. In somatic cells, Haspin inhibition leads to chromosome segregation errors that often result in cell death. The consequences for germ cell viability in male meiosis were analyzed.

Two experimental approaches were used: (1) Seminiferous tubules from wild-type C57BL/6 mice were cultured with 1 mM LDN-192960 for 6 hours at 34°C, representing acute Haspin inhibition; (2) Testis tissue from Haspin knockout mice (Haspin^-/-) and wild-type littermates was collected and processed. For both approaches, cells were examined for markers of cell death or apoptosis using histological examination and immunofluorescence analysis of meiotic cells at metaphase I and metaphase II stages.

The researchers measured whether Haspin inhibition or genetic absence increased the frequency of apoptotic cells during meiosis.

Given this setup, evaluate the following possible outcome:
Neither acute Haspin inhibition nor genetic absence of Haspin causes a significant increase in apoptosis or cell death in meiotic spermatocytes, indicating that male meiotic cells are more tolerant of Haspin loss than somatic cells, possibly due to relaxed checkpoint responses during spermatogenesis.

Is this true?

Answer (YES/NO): NO